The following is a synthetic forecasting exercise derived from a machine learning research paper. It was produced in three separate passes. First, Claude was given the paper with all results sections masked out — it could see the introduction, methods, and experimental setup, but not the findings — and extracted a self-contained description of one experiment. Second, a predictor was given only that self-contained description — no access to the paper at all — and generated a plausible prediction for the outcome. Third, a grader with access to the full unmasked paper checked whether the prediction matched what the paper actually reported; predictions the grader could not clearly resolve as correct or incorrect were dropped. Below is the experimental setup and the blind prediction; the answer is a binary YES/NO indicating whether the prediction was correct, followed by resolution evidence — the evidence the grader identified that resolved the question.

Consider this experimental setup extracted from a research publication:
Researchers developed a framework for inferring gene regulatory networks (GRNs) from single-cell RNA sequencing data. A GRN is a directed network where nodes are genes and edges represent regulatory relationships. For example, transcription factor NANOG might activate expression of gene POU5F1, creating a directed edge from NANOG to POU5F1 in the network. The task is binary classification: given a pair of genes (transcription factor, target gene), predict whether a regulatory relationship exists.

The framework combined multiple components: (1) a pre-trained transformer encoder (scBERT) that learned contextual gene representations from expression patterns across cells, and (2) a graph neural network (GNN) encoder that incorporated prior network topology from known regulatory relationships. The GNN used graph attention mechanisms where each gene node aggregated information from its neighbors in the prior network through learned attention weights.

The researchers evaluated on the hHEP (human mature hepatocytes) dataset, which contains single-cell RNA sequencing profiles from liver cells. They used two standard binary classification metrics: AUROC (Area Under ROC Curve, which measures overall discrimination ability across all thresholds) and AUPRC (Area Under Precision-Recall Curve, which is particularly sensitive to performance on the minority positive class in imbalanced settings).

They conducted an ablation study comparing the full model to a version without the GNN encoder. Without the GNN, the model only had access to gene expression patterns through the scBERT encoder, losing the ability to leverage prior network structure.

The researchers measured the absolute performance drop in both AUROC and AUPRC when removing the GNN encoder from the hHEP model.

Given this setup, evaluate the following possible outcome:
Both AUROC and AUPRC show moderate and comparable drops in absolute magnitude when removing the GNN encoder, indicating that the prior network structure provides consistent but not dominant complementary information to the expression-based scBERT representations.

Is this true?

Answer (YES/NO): YES